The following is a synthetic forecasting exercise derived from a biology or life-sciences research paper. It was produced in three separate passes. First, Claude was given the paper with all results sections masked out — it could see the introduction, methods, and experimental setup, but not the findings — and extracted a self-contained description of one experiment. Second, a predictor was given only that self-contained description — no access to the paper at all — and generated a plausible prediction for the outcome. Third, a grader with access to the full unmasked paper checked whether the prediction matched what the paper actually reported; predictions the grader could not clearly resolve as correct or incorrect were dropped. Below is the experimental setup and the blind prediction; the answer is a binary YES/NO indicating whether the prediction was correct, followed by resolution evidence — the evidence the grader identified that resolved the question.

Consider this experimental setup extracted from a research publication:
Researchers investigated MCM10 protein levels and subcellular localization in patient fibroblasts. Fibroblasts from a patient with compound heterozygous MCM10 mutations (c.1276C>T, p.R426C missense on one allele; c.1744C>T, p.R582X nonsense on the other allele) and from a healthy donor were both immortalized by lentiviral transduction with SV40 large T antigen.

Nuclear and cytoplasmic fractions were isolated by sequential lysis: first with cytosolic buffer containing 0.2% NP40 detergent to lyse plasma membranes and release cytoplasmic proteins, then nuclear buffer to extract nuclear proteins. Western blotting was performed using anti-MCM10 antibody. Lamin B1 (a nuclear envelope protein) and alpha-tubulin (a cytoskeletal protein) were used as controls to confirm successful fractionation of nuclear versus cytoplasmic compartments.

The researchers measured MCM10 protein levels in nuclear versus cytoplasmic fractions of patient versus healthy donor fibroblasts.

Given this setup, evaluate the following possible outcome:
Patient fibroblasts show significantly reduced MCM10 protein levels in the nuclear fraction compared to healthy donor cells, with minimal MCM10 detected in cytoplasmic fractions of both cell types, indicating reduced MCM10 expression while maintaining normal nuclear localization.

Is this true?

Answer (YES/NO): NO